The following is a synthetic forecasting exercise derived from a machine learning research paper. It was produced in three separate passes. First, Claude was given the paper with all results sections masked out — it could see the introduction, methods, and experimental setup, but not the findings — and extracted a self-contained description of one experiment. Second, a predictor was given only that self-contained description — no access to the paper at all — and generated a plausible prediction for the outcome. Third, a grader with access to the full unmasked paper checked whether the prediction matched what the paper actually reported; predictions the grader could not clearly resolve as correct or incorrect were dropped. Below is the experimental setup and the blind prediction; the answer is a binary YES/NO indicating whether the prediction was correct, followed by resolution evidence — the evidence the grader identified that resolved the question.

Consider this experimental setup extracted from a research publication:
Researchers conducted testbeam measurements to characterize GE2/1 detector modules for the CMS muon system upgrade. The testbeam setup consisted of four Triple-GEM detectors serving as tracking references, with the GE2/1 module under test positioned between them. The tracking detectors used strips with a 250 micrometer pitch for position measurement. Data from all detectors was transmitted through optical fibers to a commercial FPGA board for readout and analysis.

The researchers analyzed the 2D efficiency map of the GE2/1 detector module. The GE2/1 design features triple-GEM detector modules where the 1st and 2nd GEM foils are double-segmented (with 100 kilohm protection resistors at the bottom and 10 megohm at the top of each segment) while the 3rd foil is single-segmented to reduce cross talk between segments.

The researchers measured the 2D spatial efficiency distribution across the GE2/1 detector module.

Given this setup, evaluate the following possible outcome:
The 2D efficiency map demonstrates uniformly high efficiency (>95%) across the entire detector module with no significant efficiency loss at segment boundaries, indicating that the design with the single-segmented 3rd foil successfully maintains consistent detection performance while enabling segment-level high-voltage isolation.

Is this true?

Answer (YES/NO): NO